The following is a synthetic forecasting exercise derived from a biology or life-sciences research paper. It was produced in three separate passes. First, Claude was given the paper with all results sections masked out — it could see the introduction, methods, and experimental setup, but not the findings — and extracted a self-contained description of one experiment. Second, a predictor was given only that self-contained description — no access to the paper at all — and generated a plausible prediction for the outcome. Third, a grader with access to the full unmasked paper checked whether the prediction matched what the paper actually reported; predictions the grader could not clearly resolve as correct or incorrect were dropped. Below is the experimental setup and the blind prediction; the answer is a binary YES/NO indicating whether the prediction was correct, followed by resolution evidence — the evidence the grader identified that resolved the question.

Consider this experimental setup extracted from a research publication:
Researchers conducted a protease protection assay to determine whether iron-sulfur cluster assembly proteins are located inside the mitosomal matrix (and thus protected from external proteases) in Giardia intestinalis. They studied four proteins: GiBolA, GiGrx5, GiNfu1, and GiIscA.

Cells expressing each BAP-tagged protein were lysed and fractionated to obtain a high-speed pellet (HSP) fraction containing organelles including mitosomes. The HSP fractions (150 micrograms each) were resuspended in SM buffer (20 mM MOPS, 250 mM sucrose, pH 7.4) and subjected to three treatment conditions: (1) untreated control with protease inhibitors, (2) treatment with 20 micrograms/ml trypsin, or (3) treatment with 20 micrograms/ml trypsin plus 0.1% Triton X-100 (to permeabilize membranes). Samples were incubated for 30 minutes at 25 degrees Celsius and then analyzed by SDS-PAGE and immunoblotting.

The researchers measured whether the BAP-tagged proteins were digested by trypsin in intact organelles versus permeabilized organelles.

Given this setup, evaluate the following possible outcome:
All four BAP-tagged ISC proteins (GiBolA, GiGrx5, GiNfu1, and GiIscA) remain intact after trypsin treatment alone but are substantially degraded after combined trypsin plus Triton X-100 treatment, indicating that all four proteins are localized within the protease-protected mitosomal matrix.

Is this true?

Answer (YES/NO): YES